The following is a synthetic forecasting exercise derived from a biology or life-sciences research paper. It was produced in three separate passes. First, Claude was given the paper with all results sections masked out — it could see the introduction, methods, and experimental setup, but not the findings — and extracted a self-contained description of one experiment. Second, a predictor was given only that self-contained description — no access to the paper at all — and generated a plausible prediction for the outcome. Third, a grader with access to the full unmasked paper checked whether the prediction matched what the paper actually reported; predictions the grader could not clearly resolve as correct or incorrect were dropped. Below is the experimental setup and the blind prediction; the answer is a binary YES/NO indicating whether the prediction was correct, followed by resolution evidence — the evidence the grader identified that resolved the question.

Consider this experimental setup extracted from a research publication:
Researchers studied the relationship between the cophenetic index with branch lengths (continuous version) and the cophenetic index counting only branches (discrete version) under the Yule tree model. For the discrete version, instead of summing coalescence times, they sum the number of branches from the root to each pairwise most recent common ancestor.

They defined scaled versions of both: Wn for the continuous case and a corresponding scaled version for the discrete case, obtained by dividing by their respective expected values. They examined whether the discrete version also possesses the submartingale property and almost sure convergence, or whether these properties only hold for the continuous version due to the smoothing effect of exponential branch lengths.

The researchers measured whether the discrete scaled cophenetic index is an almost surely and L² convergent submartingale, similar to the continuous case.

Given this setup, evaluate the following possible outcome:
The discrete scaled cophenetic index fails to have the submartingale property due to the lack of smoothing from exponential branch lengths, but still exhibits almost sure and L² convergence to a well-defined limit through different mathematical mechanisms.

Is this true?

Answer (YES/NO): NO